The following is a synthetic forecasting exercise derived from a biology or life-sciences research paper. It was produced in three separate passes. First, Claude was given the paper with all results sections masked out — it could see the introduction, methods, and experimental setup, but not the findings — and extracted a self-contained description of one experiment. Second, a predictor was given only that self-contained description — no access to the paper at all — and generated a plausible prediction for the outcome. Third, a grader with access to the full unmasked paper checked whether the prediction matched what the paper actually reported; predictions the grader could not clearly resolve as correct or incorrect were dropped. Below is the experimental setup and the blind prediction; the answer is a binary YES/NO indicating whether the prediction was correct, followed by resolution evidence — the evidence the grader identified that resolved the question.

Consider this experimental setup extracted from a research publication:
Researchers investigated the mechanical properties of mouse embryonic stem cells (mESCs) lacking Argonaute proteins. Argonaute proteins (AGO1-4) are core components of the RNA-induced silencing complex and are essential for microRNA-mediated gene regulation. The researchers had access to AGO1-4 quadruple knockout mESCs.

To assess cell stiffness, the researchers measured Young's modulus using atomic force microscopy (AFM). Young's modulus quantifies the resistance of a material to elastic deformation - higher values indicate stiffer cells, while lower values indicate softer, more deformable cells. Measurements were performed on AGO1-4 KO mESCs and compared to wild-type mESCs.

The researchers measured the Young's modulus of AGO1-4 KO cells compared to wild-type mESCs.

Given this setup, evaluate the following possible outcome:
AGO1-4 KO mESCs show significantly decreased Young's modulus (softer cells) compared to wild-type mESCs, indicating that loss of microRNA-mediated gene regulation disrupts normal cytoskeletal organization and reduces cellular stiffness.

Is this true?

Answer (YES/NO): YES